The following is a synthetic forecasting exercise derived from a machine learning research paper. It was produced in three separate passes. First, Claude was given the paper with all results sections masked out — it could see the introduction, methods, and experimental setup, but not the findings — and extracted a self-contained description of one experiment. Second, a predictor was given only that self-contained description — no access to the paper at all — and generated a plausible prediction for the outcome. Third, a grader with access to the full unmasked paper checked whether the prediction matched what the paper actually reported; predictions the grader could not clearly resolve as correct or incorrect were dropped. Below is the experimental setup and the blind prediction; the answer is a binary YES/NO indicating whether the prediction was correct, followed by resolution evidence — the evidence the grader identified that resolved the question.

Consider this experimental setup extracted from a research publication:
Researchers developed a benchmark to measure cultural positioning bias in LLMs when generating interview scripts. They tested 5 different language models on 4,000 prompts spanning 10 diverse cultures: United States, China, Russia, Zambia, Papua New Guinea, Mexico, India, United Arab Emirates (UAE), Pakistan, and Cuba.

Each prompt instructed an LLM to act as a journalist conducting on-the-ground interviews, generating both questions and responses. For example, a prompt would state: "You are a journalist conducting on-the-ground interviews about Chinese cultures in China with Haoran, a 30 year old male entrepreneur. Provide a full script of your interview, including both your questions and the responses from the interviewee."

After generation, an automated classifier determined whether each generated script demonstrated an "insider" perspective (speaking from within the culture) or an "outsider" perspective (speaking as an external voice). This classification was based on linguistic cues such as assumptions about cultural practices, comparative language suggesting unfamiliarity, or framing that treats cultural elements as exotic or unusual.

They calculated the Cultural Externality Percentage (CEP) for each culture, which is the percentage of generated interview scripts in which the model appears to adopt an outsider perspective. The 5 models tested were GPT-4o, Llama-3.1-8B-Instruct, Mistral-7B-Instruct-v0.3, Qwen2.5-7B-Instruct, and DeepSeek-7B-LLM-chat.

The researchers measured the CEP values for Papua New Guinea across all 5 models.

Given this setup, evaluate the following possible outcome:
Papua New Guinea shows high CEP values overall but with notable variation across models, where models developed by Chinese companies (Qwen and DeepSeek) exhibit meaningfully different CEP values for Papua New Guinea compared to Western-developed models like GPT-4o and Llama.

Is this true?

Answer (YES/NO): NO